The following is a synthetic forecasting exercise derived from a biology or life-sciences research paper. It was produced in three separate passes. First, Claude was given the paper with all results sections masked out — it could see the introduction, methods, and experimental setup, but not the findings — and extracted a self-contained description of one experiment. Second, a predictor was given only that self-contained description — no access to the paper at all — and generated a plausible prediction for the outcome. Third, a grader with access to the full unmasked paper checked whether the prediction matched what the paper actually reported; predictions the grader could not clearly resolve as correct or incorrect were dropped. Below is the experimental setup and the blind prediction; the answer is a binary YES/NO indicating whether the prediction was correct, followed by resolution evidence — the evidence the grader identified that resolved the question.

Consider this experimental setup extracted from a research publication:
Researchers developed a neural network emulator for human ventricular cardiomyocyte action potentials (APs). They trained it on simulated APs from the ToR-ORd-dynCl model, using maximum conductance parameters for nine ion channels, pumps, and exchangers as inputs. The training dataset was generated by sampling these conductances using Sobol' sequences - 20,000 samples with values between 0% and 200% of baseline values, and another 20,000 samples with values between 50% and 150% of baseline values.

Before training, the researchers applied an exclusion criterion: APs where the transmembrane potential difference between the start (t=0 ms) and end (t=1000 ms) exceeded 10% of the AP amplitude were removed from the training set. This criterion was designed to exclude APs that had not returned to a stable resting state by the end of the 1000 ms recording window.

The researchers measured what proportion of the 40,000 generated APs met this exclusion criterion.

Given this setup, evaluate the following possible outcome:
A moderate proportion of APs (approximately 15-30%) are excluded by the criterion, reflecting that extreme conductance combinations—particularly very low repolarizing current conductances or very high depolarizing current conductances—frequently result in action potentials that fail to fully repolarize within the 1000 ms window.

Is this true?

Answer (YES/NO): NO